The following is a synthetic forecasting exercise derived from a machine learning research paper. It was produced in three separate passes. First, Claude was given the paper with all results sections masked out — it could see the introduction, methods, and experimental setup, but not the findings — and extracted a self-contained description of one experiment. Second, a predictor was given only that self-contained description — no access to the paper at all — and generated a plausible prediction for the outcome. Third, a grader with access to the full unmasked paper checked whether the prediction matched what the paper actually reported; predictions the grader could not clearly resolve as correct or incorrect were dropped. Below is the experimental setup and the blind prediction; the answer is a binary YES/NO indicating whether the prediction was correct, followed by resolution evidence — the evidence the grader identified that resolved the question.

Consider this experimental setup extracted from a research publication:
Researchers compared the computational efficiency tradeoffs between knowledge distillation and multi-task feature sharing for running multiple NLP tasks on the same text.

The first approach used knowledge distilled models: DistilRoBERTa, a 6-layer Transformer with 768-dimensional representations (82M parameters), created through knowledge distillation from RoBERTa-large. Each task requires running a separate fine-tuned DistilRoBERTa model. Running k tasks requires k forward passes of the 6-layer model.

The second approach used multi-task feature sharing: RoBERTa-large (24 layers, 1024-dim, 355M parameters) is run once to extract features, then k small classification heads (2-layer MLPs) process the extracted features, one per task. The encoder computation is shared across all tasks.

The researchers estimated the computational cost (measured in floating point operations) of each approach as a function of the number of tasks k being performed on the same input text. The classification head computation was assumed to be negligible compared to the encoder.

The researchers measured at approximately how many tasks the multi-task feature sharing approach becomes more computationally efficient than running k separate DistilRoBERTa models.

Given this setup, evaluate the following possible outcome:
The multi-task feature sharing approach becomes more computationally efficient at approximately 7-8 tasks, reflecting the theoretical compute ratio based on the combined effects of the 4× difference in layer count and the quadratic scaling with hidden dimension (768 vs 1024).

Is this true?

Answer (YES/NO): YES